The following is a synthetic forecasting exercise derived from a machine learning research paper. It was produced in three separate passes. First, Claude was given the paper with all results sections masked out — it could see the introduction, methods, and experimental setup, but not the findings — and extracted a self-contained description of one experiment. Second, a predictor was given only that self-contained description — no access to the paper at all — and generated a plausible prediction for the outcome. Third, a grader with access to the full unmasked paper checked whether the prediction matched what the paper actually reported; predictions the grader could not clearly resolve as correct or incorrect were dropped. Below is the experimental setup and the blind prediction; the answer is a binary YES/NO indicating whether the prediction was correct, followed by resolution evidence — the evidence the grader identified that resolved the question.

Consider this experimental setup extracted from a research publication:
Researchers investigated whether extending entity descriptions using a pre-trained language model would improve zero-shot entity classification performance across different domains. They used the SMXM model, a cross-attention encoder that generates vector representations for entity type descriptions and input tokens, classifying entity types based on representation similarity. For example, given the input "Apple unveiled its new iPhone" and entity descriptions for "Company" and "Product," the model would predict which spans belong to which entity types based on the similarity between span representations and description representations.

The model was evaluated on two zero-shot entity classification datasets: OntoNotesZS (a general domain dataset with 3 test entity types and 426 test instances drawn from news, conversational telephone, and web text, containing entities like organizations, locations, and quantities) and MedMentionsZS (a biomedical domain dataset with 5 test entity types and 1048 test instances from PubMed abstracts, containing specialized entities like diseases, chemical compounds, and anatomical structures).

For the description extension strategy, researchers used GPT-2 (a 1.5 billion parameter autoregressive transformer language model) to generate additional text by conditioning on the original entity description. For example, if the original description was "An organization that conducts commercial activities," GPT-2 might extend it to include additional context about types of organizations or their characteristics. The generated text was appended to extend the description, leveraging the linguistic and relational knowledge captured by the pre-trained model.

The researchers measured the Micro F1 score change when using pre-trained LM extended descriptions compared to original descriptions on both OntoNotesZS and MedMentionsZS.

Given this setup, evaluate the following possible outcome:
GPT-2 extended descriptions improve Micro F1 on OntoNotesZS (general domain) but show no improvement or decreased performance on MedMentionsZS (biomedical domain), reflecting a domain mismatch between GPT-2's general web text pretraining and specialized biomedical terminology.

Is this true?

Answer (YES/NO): YES